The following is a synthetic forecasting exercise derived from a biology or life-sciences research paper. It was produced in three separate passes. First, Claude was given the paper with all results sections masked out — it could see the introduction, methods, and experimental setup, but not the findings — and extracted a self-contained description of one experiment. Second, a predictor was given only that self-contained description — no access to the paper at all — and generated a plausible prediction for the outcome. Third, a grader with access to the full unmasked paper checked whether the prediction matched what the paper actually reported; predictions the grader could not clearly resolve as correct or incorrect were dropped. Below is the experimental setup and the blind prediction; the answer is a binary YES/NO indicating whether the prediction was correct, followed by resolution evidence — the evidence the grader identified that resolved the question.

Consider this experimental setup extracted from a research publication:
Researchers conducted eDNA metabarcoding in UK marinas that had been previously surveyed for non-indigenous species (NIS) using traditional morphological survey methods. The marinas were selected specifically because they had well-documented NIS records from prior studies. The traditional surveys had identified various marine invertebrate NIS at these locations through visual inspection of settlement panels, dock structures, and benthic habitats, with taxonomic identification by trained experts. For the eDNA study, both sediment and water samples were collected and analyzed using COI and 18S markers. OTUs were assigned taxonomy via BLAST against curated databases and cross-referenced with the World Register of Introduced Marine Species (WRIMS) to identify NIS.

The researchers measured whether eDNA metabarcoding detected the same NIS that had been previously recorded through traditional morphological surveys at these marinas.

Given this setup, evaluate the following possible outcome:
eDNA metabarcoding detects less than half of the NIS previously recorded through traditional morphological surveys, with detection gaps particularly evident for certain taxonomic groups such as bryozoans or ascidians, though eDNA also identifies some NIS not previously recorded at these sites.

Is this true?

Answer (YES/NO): NO